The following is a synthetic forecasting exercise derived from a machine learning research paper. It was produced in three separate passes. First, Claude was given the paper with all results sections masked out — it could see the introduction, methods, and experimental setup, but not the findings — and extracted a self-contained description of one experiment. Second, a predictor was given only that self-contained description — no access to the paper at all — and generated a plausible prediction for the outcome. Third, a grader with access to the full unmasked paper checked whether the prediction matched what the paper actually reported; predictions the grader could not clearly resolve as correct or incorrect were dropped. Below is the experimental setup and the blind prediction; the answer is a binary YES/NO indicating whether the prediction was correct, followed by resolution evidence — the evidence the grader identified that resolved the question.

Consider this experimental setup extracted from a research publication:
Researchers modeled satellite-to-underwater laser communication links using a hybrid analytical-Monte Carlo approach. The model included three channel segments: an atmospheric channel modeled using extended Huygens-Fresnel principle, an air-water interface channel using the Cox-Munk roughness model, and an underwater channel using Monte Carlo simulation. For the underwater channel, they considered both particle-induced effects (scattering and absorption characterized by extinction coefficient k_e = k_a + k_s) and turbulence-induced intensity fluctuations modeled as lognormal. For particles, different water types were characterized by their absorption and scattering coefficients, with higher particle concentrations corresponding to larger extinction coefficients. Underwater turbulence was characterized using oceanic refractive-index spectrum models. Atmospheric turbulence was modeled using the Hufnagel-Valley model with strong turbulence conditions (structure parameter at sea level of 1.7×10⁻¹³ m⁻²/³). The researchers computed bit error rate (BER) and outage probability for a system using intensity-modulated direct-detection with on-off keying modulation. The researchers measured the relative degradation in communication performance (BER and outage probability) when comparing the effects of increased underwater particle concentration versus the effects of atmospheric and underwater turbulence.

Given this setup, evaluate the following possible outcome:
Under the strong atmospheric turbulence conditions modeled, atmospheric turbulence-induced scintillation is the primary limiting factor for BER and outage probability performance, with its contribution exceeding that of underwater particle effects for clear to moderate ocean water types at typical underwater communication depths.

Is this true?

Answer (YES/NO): NO